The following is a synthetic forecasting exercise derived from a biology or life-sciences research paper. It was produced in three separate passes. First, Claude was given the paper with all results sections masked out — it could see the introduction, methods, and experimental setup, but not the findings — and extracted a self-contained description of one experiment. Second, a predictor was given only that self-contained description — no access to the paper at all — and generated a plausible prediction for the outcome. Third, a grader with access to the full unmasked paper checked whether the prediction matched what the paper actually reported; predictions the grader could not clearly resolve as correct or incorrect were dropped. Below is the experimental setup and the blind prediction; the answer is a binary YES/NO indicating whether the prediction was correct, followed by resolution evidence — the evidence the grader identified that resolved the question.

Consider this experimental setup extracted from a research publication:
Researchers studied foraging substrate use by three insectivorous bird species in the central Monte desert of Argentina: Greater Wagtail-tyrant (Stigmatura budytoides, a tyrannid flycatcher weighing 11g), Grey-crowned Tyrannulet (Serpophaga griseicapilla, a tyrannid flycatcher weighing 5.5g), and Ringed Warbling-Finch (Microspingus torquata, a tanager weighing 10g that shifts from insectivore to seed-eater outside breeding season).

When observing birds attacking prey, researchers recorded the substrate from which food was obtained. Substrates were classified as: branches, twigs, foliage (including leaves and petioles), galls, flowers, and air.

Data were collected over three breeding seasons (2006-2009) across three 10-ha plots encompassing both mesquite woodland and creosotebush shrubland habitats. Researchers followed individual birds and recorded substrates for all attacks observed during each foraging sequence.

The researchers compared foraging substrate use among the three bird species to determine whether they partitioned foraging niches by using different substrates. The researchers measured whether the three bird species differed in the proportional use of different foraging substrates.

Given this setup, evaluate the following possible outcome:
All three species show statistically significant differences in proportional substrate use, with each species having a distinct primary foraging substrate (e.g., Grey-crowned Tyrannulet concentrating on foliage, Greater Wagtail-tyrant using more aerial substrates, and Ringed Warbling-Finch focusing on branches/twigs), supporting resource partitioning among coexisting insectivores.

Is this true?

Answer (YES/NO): NO